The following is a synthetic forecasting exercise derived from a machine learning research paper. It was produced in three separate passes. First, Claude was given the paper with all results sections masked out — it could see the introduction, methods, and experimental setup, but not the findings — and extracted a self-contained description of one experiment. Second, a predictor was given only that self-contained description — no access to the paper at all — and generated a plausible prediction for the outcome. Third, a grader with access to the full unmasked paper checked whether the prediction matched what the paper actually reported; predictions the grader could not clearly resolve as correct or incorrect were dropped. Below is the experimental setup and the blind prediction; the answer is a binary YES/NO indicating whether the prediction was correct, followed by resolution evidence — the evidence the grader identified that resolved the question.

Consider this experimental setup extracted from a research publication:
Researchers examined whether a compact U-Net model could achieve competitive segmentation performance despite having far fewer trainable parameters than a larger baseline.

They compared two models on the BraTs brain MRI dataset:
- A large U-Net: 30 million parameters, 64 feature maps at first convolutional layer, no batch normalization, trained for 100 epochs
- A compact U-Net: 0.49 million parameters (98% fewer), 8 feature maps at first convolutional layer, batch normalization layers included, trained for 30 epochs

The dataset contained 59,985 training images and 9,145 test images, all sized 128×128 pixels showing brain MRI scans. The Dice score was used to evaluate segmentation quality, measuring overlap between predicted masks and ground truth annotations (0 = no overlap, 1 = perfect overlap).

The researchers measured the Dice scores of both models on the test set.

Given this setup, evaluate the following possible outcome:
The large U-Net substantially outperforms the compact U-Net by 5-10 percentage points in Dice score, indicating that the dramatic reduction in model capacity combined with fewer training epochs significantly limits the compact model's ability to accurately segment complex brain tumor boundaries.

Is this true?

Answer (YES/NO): NO